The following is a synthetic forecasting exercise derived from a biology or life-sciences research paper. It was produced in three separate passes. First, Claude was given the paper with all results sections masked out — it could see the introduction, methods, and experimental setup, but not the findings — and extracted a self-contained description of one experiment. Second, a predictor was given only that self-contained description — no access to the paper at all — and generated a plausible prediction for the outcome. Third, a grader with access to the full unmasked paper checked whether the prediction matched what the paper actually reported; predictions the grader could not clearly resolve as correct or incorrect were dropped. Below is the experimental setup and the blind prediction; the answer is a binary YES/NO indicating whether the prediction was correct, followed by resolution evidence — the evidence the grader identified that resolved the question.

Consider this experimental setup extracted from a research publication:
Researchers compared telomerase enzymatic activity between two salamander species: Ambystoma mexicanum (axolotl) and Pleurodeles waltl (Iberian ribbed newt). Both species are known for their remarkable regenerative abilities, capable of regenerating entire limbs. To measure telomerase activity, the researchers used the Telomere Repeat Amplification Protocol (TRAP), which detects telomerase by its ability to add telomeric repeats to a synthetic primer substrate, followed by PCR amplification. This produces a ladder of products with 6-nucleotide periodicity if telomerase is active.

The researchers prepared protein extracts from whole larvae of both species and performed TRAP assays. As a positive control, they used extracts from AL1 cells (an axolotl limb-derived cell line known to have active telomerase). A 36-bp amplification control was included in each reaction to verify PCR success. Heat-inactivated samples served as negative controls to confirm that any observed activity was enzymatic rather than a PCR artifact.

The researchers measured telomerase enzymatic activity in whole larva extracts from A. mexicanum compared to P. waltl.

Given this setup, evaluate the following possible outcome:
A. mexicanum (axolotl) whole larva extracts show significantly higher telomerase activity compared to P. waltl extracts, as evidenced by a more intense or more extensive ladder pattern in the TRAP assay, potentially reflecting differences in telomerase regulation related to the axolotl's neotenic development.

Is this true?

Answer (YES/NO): NO